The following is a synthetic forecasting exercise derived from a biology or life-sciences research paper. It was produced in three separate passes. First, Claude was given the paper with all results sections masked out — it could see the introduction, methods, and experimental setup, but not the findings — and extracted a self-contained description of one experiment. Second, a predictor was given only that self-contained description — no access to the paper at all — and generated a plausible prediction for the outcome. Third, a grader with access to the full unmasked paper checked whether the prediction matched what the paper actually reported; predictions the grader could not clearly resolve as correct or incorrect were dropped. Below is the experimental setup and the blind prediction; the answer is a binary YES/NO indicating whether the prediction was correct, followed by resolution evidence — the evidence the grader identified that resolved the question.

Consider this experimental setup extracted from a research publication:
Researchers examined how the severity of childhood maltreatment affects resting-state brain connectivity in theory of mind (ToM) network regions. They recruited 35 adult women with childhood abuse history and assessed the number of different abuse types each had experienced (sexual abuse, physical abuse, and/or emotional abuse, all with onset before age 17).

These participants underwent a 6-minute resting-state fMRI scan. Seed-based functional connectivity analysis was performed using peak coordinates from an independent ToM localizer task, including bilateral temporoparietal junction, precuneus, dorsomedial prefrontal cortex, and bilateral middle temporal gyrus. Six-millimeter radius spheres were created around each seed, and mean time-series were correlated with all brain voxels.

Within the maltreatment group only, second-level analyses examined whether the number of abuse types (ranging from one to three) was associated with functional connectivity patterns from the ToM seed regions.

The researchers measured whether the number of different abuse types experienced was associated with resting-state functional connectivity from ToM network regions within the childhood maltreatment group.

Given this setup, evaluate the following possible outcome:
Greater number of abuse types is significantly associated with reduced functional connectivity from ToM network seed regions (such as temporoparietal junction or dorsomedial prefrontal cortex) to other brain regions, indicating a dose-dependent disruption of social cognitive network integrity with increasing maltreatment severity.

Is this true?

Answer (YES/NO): NO